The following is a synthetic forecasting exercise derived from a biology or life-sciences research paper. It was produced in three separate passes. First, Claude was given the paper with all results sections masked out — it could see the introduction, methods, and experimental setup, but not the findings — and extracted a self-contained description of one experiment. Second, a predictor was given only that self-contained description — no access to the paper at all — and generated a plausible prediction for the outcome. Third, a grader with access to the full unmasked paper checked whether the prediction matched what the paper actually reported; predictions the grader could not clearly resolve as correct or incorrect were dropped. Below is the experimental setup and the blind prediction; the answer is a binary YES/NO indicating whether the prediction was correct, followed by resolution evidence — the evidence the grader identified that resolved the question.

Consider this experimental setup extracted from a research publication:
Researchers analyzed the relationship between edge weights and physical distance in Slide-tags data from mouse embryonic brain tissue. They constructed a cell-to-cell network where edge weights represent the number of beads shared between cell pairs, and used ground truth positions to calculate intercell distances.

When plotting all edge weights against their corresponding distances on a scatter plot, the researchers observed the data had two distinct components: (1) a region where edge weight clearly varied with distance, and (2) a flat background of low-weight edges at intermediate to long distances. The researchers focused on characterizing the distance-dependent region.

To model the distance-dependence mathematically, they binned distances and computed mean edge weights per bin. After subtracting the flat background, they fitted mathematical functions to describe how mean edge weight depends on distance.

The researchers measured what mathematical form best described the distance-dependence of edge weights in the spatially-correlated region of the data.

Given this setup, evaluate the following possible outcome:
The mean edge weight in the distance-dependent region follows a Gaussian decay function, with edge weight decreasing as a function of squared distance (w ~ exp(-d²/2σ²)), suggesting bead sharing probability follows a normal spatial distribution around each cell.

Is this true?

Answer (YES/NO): NO